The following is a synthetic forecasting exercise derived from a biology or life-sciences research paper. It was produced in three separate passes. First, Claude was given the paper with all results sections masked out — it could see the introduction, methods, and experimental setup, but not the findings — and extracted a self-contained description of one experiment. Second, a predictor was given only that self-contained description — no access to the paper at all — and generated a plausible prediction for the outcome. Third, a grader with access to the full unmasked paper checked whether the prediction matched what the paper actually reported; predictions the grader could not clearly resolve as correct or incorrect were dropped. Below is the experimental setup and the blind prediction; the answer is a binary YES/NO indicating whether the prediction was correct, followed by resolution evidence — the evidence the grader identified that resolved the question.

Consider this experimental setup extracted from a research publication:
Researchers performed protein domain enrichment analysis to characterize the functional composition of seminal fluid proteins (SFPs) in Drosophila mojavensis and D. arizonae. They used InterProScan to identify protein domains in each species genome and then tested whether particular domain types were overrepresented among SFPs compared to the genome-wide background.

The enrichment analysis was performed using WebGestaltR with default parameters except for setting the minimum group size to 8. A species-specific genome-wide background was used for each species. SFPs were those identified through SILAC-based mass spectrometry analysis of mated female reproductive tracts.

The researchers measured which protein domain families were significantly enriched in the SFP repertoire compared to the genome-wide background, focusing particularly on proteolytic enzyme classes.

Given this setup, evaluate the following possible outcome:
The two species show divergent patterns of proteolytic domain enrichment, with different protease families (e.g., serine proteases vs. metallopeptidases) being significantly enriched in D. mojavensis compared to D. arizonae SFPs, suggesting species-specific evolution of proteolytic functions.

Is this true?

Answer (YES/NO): NO